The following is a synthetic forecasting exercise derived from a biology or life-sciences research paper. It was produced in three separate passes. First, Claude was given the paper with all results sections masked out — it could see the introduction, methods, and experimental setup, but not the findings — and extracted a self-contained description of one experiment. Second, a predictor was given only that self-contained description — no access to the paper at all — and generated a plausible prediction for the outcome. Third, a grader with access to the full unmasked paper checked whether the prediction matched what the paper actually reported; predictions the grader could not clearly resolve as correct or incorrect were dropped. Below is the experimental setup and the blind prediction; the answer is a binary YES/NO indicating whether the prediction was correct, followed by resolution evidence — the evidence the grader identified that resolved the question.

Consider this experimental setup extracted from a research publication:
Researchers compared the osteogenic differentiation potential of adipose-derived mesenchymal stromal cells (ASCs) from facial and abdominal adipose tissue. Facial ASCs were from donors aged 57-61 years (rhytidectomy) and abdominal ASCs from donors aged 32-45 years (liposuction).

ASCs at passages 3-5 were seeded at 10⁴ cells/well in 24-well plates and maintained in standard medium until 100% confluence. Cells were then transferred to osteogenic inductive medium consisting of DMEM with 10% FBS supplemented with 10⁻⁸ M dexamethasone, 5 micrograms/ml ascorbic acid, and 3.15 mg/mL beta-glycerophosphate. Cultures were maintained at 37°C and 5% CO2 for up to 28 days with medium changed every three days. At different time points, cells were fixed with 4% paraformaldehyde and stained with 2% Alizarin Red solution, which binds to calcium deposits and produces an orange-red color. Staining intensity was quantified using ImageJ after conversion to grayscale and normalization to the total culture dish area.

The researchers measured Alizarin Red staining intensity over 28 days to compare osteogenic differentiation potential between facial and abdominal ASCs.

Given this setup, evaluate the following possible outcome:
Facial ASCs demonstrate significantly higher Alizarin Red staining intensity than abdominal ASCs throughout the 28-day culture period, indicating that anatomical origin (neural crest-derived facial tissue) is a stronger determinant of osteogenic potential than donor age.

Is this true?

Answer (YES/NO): NO